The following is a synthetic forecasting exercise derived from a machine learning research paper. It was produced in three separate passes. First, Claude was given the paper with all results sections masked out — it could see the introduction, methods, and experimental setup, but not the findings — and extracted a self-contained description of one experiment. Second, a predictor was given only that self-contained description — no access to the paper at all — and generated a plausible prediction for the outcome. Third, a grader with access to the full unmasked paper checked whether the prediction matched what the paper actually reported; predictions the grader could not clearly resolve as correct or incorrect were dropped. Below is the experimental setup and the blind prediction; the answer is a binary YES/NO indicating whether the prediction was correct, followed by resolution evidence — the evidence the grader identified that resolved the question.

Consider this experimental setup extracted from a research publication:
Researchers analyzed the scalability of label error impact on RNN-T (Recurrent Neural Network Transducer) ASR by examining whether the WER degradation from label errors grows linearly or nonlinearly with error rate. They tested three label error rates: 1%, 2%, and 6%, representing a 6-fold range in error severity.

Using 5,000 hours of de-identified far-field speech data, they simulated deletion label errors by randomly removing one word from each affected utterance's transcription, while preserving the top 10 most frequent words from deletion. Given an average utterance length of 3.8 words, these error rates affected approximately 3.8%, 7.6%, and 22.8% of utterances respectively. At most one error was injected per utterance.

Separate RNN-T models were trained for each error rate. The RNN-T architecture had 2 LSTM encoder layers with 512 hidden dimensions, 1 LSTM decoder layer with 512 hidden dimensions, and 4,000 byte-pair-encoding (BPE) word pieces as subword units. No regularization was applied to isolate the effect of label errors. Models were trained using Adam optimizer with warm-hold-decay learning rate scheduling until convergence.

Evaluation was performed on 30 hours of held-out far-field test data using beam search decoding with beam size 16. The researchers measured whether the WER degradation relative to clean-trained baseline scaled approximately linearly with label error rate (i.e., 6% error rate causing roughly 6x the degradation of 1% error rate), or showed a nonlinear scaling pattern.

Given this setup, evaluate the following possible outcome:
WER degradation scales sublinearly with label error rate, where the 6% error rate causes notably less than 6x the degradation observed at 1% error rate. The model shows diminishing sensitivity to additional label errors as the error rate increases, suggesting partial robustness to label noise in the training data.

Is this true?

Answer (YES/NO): YES